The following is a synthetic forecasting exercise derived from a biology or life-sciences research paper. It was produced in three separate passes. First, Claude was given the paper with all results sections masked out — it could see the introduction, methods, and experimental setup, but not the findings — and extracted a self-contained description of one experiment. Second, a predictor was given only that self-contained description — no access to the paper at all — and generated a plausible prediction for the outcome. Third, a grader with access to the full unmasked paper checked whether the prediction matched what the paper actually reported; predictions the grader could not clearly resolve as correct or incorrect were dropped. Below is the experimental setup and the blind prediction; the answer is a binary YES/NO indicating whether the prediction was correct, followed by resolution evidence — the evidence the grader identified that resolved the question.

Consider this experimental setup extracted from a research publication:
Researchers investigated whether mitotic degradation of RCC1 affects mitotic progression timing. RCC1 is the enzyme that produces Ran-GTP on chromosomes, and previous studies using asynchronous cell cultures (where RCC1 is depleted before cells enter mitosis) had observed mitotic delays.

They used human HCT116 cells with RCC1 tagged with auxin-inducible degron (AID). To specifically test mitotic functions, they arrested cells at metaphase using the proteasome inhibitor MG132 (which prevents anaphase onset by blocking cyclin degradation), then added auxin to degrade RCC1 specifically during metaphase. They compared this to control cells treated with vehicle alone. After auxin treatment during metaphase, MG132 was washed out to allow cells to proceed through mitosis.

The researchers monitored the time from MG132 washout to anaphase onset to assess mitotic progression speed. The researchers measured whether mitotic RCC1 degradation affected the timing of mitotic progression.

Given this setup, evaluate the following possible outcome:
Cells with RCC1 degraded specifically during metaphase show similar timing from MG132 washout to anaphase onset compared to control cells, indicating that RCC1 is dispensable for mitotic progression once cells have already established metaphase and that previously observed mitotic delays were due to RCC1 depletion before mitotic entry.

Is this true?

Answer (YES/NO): YES